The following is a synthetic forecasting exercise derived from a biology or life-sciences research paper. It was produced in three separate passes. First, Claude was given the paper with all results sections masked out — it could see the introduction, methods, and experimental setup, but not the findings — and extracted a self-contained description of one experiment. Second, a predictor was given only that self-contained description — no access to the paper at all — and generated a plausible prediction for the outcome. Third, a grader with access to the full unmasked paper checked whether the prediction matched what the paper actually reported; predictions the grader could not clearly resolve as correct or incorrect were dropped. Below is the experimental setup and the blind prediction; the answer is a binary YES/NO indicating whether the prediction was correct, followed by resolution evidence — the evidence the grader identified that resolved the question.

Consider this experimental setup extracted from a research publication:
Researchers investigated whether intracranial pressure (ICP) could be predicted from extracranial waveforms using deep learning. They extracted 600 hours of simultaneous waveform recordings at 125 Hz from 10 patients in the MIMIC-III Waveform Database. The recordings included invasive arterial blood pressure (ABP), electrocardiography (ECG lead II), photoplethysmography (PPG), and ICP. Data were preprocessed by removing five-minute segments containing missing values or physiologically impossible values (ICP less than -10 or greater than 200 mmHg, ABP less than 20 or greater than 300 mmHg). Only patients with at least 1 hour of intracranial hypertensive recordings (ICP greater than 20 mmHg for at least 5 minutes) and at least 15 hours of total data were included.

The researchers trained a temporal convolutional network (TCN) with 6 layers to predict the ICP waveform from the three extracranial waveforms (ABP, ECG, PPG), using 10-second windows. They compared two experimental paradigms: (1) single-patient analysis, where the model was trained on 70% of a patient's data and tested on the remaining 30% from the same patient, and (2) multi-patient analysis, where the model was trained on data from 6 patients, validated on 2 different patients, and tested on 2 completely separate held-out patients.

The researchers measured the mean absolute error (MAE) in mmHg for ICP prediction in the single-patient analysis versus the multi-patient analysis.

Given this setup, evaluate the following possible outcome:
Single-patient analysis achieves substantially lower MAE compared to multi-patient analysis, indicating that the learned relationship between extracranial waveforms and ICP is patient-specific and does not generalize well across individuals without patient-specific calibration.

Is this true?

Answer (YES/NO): YES